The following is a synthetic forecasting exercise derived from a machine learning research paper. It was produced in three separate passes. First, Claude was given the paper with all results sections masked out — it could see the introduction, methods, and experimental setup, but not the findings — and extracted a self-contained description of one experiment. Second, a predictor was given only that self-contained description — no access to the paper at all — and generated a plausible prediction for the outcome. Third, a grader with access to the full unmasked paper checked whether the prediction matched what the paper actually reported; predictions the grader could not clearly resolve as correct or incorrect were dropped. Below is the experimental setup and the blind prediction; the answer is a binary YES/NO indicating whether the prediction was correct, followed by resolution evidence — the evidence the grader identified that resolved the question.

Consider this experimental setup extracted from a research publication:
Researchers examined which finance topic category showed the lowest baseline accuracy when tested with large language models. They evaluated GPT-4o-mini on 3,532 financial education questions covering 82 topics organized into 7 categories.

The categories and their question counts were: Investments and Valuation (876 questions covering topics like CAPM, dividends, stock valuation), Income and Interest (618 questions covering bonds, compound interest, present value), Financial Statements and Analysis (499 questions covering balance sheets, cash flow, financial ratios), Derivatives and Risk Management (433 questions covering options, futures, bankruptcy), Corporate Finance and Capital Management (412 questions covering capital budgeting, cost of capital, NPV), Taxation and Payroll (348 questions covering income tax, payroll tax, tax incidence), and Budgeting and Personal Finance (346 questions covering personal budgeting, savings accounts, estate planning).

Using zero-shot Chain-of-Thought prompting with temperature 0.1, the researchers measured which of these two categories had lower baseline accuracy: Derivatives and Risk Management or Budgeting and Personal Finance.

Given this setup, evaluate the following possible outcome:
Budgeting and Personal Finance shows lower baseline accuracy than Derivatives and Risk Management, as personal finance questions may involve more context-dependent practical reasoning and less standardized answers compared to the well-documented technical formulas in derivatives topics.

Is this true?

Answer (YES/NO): YES